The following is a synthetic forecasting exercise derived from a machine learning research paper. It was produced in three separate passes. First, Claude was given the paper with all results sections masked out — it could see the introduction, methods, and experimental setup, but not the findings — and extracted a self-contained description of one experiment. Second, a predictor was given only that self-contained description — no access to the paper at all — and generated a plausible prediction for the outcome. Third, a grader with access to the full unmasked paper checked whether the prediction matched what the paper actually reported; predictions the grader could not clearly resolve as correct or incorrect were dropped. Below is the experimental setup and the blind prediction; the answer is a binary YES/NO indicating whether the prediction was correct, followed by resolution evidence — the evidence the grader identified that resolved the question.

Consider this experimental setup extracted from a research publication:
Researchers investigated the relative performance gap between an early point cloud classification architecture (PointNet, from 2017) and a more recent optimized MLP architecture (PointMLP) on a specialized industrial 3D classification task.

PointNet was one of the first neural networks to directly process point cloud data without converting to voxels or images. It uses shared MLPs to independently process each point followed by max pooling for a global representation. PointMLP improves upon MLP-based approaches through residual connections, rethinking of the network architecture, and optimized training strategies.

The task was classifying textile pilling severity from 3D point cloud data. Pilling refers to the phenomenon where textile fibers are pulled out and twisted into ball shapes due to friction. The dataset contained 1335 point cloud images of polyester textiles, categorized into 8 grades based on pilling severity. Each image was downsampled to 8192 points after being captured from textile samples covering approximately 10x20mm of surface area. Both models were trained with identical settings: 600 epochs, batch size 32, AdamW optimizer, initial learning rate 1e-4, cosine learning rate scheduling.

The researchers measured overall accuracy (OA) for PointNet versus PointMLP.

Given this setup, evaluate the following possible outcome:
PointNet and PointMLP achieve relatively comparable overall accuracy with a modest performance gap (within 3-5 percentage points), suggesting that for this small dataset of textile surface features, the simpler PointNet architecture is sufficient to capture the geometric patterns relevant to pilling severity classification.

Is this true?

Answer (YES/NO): NO